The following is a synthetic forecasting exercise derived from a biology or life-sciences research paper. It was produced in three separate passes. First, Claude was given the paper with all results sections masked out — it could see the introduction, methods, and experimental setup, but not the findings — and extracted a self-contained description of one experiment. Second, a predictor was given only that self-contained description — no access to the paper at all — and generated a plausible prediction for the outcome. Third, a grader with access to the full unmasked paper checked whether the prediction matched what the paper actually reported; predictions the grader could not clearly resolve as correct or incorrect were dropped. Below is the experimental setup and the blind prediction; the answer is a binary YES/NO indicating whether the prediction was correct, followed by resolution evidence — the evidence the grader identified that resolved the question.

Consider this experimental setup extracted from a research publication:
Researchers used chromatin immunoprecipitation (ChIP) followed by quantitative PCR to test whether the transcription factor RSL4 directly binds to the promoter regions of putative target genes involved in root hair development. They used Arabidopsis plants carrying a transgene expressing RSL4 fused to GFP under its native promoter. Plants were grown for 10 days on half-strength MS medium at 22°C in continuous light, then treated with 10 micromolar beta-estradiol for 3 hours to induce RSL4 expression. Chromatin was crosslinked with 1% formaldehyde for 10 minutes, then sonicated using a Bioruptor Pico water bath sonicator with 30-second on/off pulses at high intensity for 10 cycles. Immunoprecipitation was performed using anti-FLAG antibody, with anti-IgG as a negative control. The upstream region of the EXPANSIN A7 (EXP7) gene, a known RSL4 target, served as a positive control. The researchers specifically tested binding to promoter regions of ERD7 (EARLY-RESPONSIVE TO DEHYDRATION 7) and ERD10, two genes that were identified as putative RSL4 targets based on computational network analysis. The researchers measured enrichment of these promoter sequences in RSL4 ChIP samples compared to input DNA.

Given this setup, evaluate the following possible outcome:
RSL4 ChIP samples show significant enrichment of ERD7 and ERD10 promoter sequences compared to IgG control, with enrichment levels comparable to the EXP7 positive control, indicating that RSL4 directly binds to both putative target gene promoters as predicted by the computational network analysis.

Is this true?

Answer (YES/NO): NO